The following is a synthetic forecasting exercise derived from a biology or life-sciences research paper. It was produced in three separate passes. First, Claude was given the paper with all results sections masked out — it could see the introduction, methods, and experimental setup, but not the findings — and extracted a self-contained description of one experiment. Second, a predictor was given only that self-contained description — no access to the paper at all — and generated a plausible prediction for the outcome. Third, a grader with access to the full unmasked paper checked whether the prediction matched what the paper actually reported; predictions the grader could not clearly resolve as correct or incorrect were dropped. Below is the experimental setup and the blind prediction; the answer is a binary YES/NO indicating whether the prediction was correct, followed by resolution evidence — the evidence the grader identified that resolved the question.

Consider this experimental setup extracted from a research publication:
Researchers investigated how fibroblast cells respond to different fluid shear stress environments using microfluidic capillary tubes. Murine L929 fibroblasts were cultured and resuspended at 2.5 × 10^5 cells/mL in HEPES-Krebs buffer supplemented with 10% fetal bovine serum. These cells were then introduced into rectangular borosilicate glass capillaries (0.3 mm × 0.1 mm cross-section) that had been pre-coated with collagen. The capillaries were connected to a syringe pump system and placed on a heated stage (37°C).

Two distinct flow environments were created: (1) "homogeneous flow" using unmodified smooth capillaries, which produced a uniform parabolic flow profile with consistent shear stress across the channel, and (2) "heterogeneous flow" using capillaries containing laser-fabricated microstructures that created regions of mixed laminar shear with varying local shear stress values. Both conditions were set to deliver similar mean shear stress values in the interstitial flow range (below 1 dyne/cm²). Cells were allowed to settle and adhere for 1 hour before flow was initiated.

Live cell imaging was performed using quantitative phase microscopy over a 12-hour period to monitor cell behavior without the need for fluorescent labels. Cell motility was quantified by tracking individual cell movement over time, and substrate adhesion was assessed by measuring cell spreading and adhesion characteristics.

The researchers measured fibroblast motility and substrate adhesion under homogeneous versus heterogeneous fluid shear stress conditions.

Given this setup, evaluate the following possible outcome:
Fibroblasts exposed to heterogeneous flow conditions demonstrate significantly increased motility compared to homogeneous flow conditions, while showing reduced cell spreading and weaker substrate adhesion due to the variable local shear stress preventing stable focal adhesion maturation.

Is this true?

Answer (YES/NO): YES